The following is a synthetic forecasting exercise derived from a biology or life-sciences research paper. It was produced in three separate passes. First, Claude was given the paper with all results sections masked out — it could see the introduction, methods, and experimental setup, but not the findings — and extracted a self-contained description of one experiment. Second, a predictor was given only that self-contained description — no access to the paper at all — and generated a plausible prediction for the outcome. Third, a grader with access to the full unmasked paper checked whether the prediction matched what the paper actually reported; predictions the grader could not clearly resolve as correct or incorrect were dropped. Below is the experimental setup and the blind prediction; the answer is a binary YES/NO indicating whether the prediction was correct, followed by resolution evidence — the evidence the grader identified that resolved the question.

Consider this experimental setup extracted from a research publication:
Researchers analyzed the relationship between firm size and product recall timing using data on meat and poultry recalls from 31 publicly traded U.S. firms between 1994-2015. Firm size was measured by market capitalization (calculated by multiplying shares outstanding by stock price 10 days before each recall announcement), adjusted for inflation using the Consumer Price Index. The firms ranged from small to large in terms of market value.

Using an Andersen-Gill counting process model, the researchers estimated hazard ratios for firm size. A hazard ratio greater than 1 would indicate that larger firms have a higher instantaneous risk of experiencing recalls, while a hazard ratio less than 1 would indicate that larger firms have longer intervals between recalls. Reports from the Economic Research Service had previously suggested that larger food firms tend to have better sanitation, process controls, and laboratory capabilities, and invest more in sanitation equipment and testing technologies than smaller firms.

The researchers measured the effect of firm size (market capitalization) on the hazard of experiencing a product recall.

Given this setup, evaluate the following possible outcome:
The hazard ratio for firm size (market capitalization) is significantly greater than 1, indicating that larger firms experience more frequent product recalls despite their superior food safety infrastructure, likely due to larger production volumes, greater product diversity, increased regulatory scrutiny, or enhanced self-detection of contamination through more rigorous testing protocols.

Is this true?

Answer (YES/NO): YES